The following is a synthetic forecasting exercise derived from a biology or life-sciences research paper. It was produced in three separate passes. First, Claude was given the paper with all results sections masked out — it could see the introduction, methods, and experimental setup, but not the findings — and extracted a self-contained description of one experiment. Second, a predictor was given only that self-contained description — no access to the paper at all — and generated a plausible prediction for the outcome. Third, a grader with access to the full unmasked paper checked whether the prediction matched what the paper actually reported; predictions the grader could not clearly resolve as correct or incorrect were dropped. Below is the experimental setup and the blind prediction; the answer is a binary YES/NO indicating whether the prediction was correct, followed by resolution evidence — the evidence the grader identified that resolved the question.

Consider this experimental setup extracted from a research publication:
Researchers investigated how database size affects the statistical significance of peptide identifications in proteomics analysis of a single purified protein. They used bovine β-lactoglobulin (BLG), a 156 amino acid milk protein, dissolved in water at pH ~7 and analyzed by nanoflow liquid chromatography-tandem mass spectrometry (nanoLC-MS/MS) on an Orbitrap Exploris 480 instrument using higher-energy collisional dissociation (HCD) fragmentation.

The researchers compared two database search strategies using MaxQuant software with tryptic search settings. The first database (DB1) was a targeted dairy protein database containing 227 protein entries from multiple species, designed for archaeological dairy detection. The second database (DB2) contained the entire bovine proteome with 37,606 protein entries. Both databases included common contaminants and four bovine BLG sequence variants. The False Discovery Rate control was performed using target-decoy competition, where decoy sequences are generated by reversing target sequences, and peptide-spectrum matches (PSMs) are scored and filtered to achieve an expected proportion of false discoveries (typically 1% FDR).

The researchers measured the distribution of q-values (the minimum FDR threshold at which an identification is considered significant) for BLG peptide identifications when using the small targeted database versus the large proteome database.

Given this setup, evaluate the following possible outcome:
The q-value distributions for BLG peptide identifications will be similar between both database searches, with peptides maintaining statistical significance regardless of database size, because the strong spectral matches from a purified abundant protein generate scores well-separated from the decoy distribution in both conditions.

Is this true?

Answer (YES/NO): NO